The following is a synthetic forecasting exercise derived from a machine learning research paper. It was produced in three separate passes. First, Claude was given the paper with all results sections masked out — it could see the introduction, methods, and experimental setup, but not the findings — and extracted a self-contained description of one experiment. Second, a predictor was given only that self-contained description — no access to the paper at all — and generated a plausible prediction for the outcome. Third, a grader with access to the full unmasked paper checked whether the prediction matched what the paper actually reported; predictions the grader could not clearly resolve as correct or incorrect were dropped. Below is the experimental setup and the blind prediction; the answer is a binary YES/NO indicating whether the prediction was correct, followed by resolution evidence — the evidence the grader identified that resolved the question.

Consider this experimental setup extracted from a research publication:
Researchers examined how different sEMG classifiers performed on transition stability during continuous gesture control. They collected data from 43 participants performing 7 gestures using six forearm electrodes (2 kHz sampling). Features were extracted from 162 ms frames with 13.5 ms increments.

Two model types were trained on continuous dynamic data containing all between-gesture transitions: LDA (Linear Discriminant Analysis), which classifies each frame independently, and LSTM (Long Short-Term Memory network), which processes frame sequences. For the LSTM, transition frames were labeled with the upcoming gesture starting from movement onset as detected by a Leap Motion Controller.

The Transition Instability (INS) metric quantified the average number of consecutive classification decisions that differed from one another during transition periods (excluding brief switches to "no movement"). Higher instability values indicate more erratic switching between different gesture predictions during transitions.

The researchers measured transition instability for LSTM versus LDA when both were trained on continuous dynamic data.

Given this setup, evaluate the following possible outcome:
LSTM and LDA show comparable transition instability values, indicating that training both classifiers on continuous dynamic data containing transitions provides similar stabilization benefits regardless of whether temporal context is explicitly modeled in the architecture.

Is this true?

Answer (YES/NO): NO